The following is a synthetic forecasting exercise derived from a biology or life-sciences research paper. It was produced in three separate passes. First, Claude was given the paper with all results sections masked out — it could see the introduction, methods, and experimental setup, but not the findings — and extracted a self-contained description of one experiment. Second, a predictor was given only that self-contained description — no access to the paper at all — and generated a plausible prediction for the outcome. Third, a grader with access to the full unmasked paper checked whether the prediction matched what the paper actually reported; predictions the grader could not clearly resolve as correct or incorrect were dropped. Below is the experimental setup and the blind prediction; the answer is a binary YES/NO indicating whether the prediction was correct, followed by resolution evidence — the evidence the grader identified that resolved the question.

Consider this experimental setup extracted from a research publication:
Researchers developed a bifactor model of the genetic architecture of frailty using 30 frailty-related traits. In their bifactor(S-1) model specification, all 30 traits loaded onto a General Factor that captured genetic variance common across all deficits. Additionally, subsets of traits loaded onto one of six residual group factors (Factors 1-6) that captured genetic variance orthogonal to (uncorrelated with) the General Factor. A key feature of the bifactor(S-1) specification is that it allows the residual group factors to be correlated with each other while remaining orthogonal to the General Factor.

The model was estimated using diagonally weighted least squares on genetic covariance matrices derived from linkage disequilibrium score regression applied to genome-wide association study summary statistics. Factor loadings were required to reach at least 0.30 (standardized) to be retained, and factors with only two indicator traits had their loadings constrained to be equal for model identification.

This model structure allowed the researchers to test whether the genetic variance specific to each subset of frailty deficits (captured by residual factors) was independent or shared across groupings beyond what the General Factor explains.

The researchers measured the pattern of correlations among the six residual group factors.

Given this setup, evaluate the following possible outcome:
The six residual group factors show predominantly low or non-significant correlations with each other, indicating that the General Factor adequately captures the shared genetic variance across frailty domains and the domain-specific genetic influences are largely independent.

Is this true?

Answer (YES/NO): NO